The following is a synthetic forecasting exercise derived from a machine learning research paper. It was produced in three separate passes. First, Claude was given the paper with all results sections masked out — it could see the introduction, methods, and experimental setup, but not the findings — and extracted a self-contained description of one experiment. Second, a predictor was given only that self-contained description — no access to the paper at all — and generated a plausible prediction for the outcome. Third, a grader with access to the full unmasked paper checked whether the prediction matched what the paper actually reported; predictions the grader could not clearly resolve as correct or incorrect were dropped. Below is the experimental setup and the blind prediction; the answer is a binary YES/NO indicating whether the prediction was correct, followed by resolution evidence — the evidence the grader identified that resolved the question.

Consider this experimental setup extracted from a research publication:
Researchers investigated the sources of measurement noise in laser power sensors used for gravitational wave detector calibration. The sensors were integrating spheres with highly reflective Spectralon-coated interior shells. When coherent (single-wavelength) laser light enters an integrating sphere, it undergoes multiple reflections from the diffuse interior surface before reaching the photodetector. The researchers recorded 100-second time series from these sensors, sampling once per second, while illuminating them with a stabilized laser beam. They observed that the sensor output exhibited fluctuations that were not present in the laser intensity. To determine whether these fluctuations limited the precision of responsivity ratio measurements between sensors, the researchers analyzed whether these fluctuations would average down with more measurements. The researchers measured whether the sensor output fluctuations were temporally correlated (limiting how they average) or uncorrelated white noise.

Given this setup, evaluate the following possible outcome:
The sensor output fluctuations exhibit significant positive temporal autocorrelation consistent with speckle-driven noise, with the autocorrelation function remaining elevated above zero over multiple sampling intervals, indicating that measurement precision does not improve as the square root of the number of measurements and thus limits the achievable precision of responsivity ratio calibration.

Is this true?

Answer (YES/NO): YES